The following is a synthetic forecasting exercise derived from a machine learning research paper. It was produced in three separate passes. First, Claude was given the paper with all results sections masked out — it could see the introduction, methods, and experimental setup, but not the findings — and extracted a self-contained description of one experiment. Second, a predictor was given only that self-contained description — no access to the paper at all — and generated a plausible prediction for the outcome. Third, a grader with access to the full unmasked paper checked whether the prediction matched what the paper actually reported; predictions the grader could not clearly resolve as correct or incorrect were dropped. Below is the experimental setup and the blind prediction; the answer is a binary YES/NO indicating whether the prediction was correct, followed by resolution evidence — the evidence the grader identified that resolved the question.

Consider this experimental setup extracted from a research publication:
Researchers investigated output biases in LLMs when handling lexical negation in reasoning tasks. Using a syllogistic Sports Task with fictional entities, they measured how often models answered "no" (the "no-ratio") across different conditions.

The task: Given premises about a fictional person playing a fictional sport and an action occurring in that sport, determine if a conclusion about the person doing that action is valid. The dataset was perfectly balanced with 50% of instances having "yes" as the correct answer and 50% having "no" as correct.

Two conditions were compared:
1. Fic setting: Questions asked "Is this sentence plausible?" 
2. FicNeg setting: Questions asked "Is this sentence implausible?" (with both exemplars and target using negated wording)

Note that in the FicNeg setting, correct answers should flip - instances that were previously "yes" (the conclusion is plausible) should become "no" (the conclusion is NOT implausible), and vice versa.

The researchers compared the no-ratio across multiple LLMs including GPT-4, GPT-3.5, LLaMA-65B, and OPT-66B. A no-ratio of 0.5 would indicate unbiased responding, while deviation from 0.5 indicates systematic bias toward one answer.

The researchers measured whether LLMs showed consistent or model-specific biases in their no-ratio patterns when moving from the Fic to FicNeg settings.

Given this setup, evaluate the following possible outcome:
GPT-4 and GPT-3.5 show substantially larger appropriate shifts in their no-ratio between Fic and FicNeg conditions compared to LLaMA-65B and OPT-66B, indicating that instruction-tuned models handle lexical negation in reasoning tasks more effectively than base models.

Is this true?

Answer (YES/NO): NO